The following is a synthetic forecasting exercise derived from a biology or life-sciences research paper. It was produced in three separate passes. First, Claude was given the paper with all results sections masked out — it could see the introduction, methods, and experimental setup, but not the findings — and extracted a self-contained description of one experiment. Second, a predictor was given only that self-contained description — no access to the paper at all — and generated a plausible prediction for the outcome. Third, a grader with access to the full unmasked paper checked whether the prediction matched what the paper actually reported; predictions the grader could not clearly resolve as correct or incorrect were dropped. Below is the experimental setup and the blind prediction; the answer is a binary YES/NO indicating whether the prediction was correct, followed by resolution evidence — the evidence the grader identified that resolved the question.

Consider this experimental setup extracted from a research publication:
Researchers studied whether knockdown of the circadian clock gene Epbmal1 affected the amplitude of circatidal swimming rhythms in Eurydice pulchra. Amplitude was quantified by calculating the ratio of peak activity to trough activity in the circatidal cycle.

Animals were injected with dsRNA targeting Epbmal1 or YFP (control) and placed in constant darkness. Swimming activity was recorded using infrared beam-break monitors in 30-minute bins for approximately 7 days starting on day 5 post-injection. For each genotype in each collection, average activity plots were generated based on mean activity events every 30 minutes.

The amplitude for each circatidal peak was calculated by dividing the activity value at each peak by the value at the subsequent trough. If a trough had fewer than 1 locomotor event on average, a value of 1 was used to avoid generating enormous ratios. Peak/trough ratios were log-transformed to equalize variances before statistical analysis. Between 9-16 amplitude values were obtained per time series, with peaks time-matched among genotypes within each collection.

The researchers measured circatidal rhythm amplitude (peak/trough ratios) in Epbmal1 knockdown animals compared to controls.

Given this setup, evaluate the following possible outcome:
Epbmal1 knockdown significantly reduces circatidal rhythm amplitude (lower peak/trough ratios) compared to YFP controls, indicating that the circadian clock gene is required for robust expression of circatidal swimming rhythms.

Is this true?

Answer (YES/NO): YES